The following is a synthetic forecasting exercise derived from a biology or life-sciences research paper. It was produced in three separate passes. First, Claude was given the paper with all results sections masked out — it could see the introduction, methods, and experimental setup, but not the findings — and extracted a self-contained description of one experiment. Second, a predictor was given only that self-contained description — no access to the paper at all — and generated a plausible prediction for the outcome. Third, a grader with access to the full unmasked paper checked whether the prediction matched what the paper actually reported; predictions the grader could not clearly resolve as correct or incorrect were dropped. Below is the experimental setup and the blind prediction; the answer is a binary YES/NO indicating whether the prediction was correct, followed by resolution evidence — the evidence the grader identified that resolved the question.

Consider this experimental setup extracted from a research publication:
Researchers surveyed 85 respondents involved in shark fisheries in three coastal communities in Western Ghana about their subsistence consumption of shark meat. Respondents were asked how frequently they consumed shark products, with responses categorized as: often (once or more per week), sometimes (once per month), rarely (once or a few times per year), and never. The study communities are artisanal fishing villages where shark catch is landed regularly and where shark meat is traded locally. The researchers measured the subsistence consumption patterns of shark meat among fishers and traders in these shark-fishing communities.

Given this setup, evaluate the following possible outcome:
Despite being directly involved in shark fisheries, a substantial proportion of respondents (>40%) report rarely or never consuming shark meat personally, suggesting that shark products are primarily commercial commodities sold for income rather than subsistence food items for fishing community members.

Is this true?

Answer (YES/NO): NO